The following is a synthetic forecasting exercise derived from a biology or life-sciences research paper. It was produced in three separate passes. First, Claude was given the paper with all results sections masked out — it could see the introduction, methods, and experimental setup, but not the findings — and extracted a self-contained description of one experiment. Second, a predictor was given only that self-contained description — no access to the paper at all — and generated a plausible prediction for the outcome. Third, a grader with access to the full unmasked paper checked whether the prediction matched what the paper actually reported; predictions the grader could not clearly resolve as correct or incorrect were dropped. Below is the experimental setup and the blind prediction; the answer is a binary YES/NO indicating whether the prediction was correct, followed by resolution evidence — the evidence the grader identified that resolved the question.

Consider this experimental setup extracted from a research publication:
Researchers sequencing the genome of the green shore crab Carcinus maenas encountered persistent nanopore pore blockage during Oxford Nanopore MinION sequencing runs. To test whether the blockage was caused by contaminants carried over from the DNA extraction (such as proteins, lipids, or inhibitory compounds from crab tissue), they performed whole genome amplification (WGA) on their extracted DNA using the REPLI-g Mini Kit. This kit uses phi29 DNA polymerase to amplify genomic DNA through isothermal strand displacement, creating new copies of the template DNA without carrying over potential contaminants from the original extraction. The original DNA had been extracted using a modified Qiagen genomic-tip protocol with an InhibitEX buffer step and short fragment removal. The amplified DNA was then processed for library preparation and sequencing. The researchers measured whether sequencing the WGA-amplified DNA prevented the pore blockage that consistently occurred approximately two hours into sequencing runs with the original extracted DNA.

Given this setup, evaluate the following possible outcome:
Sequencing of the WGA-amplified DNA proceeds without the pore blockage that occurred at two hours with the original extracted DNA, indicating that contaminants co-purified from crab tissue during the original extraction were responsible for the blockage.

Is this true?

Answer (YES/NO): NO